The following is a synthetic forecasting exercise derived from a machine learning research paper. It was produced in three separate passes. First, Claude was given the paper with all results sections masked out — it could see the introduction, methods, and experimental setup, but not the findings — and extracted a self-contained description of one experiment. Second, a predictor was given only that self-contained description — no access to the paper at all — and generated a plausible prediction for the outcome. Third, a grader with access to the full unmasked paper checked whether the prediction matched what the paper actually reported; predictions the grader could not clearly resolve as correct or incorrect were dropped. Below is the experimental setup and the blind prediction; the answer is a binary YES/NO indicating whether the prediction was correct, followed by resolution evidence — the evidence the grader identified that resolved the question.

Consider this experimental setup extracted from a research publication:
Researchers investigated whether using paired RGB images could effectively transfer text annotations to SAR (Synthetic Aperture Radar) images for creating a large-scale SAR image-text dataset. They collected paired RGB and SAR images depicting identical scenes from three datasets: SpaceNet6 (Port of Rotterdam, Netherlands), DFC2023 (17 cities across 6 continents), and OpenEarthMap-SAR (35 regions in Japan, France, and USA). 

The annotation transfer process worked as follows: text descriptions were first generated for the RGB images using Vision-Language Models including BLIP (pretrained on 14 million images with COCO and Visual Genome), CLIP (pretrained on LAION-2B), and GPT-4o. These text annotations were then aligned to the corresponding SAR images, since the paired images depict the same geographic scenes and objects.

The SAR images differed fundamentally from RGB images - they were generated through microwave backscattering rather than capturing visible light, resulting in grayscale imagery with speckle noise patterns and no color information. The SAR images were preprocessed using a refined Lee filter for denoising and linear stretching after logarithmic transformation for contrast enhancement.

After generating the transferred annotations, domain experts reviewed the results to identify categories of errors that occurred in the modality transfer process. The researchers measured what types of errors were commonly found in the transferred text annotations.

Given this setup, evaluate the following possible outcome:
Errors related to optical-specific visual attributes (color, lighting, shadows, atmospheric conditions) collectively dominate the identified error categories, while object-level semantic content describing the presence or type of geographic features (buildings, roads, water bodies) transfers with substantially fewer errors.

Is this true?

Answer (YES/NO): NO